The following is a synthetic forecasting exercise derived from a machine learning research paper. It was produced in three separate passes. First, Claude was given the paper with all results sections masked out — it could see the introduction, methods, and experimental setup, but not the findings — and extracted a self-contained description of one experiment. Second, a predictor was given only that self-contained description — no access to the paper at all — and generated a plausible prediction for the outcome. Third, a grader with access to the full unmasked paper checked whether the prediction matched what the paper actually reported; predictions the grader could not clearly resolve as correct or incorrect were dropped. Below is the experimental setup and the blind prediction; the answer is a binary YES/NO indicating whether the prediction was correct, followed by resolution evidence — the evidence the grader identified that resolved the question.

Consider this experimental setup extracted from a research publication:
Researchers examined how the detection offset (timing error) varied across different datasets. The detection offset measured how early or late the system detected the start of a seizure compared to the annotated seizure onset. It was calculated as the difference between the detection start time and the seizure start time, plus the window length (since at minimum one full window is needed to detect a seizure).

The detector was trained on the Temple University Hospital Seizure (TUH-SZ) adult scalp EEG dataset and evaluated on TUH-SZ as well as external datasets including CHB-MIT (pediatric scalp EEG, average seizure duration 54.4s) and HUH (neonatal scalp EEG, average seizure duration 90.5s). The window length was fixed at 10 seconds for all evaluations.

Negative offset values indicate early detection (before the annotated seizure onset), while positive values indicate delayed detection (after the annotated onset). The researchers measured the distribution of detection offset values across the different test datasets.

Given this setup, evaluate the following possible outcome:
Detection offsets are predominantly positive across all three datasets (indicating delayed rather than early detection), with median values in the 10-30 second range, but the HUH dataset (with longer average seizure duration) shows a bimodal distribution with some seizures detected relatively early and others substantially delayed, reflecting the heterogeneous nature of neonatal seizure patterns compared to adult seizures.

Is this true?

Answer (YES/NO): NO